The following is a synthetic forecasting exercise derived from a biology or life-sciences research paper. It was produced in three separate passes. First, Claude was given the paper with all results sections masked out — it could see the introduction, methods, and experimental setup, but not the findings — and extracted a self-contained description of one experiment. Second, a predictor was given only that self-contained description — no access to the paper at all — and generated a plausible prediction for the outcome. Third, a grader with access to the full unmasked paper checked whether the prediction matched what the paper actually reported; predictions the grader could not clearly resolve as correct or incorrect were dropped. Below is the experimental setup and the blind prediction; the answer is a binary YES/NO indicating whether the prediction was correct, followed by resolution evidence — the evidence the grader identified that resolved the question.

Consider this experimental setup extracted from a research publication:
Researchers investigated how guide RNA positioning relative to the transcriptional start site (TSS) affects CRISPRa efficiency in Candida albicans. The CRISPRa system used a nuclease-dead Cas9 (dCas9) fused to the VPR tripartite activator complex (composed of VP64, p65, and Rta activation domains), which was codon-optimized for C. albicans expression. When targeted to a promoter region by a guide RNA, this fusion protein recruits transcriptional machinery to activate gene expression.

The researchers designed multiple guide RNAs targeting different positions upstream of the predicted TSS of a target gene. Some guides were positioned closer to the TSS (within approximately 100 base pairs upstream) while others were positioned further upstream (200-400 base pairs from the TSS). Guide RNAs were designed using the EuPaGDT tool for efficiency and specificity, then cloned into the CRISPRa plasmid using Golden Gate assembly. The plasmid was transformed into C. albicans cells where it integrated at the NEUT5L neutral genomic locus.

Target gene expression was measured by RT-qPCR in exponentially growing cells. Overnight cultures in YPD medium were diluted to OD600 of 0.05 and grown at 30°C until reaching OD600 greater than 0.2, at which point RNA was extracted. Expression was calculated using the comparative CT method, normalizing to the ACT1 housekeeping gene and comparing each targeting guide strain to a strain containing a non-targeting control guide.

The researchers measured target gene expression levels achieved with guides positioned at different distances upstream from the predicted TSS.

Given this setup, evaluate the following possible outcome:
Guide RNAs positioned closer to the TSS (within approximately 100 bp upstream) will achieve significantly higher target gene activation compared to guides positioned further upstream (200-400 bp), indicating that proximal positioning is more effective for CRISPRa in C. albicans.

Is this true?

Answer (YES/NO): NO